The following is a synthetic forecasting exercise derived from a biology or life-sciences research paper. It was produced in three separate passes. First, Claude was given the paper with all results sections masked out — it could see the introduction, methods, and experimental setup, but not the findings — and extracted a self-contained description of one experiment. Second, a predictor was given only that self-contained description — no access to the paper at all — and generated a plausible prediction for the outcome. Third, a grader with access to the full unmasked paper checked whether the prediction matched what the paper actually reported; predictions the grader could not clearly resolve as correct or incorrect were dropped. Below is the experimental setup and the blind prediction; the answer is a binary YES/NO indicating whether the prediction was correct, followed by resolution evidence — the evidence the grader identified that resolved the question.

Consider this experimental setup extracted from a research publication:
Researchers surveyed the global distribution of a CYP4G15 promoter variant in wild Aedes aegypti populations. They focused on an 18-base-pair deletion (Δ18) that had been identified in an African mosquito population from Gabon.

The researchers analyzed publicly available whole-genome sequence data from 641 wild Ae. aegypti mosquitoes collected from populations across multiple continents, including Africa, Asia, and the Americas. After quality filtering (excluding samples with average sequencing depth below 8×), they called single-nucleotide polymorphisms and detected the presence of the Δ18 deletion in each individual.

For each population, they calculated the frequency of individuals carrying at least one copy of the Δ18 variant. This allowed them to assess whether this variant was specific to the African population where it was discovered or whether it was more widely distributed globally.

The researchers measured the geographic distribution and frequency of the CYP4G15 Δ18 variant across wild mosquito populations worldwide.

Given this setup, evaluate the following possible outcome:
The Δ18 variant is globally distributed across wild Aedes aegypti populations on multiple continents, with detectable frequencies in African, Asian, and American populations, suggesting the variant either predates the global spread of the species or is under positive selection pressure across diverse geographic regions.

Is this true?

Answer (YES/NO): NO